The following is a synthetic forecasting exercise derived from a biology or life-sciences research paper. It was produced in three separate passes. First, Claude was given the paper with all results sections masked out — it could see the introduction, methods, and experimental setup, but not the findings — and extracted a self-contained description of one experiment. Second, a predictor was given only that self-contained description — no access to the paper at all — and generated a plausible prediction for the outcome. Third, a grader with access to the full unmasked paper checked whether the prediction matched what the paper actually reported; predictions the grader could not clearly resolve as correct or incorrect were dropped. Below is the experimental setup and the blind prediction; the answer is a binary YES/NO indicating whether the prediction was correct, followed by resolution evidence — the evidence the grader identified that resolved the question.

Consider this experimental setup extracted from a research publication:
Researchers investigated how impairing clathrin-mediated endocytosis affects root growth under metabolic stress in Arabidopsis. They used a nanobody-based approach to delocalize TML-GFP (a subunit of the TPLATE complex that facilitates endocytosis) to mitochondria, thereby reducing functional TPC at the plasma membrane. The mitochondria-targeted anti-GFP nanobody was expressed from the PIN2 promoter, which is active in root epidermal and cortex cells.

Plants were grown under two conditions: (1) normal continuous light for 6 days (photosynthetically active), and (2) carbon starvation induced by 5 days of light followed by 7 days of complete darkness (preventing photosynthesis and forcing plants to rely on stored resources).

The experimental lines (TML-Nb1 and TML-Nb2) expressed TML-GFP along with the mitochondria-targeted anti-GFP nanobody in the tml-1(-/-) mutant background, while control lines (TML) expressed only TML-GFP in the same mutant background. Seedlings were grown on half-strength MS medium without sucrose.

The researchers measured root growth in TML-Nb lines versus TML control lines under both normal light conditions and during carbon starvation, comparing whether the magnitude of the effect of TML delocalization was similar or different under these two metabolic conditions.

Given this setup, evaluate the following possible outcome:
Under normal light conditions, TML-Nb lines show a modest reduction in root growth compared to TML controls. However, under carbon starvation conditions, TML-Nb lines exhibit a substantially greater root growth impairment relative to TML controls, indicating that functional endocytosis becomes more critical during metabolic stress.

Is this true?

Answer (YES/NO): NO